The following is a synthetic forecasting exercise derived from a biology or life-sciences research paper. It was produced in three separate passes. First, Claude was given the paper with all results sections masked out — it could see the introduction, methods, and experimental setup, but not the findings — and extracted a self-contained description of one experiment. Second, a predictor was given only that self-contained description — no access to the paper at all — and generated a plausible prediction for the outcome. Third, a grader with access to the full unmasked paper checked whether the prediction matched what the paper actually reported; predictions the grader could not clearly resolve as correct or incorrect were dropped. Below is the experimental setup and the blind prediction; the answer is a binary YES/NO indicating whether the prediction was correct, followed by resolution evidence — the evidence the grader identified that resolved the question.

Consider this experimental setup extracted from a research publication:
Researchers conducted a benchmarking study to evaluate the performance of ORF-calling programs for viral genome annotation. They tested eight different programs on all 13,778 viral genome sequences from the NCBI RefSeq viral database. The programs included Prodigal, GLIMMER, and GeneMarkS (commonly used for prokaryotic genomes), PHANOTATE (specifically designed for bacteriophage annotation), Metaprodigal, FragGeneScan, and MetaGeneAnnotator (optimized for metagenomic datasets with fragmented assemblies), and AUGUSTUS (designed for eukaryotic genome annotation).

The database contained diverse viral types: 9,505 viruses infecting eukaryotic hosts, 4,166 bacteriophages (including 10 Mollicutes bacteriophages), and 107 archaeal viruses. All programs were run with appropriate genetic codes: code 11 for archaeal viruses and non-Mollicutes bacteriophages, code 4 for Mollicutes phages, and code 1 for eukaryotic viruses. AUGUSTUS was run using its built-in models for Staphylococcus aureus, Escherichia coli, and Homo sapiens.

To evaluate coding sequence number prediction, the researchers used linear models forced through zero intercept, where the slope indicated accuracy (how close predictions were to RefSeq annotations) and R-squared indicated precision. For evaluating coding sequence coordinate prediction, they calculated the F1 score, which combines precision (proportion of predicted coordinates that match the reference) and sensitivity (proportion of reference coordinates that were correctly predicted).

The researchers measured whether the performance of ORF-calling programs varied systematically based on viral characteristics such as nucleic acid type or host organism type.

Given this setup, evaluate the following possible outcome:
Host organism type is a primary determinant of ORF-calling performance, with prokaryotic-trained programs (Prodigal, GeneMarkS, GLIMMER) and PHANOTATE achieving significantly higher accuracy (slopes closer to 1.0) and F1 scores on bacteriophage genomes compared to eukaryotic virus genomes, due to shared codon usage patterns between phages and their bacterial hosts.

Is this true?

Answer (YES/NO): NO